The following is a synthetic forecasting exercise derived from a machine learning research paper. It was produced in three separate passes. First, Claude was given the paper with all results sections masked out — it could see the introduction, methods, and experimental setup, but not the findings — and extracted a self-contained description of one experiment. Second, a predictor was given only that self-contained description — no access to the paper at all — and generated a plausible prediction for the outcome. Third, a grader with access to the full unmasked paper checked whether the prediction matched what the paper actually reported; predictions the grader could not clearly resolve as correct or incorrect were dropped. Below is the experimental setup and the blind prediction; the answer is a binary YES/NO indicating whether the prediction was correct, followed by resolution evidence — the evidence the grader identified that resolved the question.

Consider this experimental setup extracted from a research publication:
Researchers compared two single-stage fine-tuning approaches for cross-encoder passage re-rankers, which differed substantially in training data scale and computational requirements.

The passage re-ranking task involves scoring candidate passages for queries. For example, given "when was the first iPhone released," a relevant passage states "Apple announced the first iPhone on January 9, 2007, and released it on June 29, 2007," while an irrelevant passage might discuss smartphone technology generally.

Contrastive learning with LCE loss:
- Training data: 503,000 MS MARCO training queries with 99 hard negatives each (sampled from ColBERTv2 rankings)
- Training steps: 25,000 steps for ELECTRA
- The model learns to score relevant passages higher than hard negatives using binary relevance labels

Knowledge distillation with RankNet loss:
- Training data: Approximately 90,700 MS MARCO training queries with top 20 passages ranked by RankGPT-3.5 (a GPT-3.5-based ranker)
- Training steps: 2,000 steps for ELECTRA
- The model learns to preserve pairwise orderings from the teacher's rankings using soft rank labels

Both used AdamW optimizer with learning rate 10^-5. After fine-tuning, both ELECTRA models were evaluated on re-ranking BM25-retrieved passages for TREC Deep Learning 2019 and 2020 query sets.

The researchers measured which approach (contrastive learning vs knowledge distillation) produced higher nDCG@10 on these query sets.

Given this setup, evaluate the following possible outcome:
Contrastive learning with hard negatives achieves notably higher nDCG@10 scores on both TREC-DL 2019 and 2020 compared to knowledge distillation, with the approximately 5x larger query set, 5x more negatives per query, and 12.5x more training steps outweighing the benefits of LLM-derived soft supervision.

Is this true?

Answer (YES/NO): YES